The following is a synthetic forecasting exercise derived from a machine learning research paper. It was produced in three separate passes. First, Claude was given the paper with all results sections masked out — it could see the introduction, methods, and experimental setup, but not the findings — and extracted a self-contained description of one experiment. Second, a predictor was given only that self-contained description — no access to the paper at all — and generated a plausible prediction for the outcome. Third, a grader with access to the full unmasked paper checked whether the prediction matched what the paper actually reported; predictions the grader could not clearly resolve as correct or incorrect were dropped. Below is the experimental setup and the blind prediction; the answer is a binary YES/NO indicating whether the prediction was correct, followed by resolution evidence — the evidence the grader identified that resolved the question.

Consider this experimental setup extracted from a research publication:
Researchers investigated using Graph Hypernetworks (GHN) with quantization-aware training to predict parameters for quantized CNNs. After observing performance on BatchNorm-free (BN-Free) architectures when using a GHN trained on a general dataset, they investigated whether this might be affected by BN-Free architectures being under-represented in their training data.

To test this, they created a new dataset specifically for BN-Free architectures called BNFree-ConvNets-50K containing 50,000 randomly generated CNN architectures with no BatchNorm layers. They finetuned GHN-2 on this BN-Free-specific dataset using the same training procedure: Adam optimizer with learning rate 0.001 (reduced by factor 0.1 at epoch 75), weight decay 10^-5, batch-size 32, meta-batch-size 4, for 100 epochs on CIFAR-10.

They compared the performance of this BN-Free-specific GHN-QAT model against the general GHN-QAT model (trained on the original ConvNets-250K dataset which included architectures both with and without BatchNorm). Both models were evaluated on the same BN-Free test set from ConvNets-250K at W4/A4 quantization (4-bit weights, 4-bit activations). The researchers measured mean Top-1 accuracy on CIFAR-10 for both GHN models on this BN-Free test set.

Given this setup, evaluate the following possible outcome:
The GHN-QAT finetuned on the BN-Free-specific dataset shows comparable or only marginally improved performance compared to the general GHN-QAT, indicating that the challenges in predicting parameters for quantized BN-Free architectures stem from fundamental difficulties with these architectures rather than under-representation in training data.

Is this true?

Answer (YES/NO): NO